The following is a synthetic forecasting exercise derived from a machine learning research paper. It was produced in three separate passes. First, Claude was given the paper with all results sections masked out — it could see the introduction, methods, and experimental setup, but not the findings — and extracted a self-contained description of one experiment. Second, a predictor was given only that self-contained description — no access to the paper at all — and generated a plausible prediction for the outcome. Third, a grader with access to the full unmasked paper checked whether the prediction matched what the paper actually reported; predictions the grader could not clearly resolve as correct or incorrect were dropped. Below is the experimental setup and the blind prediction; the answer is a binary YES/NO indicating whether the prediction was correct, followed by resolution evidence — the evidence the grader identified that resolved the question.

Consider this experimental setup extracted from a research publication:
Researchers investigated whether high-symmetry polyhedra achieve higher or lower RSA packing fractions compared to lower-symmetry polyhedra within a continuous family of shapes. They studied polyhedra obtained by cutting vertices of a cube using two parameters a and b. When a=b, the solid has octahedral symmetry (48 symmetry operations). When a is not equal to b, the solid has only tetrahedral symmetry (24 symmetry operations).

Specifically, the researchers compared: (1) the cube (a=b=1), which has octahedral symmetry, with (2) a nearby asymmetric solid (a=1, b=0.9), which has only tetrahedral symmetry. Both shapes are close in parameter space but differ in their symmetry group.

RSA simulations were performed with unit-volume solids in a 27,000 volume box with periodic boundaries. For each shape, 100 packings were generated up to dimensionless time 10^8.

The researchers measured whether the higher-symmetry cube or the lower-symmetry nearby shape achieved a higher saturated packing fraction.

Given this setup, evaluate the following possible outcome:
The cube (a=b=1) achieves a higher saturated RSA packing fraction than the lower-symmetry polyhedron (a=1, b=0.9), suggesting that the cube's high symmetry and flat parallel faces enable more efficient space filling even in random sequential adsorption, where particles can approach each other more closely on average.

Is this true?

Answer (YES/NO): NO